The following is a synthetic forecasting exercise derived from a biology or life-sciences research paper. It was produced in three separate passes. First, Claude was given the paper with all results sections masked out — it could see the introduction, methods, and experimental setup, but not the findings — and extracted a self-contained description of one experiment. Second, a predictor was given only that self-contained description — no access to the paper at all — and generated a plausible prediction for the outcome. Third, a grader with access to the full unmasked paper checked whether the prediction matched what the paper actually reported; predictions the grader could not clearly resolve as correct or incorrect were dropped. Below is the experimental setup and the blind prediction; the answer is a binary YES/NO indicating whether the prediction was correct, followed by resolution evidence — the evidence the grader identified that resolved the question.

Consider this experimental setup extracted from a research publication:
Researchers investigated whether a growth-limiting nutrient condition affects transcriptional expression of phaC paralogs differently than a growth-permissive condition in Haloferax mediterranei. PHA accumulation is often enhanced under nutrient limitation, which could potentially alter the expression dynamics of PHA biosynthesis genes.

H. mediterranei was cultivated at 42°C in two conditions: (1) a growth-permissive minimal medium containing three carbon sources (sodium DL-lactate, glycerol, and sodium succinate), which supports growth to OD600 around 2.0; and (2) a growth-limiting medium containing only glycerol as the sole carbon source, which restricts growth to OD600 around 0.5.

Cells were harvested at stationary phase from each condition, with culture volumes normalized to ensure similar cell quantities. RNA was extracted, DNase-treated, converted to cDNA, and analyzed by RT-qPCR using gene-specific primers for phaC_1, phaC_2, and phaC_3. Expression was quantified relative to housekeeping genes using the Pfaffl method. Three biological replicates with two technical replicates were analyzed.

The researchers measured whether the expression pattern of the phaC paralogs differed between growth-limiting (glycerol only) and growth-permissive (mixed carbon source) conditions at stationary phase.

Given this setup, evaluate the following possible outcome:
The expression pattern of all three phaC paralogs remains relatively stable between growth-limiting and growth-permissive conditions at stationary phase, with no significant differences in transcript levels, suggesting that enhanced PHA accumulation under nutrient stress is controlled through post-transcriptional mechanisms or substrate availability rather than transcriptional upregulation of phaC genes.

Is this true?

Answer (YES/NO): NO